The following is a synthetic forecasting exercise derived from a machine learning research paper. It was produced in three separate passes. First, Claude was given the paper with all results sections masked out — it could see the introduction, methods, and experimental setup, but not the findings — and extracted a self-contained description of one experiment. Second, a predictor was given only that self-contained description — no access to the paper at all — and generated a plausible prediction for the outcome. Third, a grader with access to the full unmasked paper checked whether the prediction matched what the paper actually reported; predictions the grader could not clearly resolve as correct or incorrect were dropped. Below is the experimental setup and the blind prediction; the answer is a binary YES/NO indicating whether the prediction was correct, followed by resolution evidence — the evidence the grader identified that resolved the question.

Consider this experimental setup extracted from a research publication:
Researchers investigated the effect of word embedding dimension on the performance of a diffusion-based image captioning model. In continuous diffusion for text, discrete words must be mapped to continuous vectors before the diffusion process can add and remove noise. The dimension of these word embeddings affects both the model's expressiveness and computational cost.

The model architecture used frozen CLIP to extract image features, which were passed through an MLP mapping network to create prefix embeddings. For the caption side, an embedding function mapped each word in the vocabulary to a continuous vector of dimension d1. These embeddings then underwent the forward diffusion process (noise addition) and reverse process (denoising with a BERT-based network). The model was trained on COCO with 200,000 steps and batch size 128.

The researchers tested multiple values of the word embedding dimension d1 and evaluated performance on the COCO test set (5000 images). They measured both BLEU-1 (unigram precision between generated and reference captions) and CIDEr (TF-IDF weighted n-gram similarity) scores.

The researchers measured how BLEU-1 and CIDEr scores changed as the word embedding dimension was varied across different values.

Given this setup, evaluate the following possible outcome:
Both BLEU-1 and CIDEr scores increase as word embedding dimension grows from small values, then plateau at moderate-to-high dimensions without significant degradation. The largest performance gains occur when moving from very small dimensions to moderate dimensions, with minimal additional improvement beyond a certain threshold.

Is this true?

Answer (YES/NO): YES